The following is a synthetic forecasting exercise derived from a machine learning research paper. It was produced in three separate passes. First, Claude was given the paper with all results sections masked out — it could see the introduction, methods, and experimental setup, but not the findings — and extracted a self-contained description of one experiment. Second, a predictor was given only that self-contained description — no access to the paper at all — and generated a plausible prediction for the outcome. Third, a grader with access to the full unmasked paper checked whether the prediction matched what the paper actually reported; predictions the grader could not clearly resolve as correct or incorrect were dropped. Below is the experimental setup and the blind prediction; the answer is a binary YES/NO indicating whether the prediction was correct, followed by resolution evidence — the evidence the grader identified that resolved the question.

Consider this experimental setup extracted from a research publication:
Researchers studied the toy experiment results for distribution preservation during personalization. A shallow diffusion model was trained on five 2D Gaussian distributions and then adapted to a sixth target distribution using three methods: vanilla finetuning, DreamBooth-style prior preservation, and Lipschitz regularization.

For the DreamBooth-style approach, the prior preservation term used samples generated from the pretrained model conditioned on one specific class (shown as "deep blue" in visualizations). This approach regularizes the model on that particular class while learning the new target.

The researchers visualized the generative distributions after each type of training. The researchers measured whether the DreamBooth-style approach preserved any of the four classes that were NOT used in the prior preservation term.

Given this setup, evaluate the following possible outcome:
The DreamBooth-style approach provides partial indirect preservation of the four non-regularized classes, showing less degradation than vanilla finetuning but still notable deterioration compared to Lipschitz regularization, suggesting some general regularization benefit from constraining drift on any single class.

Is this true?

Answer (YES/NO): NO